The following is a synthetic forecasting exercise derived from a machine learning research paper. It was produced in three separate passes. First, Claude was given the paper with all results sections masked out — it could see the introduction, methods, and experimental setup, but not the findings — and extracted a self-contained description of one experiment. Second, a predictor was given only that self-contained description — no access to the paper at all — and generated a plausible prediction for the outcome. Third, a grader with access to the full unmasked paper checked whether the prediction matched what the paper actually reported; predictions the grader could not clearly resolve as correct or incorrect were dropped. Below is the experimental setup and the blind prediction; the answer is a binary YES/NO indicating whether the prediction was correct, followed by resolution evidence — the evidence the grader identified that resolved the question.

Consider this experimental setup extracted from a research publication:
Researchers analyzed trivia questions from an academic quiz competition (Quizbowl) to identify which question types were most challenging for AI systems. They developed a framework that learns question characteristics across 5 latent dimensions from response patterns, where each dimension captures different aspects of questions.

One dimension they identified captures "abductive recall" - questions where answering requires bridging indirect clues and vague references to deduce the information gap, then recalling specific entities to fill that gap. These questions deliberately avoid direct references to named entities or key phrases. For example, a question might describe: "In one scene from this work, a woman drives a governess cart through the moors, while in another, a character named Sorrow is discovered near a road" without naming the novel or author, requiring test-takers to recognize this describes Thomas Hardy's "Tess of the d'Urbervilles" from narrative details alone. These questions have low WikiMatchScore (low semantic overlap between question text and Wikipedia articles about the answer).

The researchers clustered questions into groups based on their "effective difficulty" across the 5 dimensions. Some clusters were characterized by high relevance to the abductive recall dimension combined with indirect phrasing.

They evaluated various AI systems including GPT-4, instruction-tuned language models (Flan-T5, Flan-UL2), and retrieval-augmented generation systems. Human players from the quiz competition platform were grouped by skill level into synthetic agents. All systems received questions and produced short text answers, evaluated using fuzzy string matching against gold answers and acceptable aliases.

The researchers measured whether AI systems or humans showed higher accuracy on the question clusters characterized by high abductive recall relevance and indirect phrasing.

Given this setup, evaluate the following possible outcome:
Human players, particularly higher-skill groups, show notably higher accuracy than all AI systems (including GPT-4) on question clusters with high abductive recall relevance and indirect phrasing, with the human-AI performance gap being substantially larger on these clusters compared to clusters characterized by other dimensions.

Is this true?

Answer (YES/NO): YES